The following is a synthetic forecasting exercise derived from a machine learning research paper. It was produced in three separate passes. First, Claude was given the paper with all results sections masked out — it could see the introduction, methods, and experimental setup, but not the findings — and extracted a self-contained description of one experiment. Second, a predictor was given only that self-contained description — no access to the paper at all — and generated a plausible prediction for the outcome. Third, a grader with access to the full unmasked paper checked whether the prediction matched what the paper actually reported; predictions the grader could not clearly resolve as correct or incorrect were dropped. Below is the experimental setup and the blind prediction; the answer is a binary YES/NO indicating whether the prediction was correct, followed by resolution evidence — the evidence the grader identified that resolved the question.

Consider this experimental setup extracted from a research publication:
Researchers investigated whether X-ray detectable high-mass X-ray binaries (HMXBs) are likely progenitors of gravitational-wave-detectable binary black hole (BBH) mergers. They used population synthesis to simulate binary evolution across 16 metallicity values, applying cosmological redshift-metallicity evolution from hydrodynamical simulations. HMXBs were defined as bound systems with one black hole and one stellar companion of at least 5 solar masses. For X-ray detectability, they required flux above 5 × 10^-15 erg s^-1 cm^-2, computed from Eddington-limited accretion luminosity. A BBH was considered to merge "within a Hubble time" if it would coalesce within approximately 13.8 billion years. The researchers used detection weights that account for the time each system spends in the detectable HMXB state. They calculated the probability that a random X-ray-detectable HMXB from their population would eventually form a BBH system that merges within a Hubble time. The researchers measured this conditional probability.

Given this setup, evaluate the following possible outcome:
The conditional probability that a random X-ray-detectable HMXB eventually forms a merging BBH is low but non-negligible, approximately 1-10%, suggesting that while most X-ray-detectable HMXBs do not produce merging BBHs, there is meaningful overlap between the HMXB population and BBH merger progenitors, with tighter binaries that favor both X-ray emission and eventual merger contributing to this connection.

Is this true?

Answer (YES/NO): NO